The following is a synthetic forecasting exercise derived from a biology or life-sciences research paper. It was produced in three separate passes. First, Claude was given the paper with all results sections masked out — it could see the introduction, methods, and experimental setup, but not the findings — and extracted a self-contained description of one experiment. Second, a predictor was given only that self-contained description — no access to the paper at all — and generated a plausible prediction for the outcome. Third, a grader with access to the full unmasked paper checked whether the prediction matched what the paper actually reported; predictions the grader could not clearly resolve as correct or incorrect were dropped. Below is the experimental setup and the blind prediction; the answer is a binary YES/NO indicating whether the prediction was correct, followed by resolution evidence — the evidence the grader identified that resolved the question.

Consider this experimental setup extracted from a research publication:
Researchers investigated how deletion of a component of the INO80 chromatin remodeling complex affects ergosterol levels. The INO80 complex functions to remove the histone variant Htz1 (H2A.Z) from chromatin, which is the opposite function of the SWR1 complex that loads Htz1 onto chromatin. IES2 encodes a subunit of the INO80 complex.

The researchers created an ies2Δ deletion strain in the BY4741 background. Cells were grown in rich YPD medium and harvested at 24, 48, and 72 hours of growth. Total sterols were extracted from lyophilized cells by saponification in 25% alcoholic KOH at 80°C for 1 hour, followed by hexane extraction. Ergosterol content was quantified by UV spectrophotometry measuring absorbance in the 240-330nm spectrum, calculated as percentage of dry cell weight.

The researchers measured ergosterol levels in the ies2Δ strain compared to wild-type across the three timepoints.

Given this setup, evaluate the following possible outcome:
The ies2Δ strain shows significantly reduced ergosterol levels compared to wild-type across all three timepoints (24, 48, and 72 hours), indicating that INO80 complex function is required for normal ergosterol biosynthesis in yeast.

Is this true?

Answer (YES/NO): NO